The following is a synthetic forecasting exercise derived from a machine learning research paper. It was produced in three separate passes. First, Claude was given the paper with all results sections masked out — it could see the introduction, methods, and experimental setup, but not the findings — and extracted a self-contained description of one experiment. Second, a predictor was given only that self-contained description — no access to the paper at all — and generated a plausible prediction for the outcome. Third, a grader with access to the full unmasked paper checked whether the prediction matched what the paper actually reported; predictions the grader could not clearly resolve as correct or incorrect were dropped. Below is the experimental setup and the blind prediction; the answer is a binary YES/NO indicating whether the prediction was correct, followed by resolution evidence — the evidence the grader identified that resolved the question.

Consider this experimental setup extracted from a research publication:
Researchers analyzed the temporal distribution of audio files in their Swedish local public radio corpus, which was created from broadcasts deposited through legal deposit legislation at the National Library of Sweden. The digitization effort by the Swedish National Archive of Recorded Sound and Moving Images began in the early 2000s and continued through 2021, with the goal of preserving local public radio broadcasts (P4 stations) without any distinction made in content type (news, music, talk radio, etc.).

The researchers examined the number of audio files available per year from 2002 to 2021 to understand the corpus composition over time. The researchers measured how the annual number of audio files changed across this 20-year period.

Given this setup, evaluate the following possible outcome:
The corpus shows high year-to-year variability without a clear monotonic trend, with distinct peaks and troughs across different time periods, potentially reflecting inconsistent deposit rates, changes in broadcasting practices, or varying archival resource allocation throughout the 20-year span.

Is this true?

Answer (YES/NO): NO